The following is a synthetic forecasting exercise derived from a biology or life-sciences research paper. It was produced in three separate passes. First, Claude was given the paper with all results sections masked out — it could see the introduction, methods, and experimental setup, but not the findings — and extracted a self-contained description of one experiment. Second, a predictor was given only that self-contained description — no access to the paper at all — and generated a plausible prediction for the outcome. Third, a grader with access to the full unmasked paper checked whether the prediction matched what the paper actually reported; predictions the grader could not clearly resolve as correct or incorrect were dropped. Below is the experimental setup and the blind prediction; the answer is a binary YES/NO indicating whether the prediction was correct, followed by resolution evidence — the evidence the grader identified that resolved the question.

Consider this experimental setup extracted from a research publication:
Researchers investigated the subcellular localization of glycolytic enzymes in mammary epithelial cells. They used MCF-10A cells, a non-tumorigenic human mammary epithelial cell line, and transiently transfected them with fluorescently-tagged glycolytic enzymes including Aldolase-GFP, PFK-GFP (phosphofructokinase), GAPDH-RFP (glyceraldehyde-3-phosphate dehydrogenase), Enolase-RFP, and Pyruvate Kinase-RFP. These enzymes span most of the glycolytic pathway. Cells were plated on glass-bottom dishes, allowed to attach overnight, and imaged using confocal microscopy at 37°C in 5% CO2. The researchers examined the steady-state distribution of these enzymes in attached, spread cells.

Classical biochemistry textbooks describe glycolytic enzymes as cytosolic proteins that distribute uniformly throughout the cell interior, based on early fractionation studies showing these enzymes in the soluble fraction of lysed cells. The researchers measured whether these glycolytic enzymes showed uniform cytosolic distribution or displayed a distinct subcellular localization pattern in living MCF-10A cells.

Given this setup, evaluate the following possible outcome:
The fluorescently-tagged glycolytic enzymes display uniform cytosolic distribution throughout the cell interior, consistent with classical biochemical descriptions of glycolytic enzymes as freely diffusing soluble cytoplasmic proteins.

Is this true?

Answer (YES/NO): NO